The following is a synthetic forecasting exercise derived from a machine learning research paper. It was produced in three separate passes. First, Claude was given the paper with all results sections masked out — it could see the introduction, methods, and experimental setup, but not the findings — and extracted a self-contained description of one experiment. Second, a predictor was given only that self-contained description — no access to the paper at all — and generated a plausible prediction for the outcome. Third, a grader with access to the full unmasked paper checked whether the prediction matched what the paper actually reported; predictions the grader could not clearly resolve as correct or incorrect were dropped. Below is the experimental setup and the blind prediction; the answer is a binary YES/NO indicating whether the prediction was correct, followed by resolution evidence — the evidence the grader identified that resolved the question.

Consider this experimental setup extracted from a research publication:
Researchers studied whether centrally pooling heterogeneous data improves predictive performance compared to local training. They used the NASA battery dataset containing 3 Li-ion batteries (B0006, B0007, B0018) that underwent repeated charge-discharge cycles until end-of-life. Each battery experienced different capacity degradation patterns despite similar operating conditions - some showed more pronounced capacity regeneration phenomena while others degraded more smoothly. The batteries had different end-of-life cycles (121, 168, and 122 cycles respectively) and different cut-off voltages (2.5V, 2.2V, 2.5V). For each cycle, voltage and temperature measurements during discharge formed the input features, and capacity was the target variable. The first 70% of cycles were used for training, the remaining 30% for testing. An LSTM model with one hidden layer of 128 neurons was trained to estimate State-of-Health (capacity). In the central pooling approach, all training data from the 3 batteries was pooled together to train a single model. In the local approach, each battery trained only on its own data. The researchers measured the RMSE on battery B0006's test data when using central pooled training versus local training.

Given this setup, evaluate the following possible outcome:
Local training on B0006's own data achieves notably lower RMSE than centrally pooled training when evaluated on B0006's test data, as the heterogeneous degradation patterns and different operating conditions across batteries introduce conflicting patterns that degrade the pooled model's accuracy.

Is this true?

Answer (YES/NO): YES